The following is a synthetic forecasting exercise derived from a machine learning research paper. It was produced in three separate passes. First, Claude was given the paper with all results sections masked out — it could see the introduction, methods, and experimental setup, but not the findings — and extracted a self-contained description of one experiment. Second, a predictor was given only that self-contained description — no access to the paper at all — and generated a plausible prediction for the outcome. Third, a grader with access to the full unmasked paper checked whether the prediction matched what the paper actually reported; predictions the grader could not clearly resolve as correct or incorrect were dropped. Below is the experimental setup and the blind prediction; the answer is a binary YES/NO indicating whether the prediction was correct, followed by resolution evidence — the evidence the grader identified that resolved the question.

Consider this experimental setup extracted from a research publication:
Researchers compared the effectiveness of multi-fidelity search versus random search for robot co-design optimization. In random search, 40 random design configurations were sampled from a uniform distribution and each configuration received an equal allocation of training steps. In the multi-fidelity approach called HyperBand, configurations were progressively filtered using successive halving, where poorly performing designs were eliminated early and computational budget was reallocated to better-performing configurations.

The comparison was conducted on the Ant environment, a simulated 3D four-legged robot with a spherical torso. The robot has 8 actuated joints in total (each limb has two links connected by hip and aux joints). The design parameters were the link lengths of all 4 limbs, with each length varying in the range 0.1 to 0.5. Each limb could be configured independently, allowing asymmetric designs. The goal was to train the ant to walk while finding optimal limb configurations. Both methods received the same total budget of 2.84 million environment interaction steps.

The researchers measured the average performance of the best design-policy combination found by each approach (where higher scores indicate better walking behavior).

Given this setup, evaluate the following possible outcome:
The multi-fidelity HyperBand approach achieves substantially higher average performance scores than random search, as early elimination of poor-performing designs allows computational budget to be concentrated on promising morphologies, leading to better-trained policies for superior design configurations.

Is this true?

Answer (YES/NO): YES